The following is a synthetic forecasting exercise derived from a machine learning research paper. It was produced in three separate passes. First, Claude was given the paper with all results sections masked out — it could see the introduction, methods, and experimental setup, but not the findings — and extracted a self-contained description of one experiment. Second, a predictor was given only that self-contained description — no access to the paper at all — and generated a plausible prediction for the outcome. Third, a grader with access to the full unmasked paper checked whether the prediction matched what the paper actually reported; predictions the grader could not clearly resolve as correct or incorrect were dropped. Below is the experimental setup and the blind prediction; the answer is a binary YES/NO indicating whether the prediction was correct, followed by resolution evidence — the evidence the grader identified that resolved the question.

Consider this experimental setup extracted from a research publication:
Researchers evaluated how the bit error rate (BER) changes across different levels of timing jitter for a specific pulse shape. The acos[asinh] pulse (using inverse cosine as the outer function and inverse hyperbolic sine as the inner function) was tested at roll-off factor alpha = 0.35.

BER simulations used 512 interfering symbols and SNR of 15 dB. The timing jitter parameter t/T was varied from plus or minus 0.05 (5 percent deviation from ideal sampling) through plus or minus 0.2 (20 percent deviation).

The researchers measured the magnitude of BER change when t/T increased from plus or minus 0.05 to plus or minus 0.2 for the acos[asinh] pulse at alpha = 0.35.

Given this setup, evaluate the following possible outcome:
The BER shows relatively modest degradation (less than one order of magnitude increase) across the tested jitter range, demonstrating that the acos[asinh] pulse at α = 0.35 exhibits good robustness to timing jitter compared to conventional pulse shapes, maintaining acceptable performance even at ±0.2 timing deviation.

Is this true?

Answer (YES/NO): NO